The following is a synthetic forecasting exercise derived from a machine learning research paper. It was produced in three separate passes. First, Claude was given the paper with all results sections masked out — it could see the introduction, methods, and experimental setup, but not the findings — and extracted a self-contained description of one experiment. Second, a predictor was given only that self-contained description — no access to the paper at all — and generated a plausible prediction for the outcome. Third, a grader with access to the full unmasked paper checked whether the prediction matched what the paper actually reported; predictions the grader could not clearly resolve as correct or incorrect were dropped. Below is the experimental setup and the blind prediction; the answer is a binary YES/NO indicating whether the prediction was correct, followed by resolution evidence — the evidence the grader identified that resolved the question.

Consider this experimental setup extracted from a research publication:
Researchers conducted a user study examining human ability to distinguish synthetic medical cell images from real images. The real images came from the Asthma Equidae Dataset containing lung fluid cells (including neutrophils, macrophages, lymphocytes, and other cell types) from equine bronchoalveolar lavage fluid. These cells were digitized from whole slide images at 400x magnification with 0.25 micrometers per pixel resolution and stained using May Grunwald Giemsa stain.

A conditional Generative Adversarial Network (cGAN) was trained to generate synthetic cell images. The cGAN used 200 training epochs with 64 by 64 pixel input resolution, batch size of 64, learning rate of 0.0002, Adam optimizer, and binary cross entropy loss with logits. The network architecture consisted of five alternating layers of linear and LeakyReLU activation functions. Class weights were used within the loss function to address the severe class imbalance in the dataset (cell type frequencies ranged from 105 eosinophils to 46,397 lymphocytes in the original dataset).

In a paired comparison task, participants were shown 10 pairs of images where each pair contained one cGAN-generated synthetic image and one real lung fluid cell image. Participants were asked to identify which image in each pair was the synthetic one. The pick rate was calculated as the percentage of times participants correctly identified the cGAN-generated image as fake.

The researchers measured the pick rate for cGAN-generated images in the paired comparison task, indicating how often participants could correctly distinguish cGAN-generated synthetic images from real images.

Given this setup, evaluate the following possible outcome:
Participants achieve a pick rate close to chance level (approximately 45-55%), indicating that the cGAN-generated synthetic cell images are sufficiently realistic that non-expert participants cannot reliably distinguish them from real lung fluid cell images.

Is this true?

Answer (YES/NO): NO